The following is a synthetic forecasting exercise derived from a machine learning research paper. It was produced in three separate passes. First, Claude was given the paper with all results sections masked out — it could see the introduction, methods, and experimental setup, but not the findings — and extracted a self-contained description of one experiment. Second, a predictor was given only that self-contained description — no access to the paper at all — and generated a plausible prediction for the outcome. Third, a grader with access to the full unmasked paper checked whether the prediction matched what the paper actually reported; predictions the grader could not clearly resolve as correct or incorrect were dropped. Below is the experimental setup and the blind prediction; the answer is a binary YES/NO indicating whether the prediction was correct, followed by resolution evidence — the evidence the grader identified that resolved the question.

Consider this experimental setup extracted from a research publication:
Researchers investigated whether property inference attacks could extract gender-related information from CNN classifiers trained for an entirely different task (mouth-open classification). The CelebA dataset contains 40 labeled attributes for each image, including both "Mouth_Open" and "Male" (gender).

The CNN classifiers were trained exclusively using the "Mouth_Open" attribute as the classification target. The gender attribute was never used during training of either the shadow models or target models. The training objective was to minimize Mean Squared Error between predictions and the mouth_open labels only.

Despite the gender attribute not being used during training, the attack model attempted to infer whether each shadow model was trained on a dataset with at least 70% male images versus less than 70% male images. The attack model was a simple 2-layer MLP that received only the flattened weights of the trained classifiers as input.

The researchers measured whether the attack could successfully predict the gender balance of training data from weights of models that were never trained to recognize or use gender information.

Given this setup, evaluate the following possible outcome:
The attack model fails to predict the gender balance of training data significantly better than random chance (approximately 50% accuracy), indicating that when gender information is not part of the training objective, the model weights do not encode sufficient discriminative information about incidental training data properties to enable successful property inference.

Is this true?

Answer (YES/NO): NO